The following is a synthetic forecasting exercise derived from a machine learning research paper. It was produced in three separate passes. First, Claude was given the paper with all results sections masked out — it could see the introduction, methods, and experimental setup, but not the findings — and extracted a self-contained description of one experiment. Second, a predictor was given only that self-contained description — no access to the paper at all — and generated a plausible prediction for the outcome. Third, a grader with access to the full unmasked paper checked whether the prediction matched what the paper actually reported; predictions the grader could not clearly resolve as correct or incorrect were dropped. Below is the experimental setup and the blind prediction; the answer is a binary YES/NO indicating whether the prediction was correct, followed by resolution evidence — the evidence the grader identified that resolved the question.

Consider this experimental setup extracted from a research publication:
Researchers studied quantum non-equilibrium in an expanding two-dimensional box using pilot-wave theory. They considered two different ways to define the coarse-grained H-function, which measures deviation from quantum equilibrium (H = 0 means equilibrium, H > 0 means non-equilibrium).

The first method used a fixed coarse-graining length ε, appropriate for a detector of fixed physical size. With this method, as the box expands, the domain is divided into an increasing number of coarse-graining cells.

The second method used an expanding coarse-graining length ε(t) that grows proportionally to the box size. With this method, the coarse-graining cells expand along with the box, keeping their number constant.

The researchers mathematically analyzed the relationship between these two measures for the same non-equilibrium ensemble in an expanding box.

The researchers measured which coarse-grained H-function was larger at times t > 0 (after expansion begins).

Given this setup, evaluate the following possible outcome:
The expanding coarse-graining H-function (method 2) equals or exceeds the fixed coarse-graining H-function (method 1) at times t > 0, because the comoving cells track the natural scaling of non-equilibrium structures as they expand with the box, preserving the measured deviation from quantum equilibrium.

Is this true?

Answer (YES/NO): NO